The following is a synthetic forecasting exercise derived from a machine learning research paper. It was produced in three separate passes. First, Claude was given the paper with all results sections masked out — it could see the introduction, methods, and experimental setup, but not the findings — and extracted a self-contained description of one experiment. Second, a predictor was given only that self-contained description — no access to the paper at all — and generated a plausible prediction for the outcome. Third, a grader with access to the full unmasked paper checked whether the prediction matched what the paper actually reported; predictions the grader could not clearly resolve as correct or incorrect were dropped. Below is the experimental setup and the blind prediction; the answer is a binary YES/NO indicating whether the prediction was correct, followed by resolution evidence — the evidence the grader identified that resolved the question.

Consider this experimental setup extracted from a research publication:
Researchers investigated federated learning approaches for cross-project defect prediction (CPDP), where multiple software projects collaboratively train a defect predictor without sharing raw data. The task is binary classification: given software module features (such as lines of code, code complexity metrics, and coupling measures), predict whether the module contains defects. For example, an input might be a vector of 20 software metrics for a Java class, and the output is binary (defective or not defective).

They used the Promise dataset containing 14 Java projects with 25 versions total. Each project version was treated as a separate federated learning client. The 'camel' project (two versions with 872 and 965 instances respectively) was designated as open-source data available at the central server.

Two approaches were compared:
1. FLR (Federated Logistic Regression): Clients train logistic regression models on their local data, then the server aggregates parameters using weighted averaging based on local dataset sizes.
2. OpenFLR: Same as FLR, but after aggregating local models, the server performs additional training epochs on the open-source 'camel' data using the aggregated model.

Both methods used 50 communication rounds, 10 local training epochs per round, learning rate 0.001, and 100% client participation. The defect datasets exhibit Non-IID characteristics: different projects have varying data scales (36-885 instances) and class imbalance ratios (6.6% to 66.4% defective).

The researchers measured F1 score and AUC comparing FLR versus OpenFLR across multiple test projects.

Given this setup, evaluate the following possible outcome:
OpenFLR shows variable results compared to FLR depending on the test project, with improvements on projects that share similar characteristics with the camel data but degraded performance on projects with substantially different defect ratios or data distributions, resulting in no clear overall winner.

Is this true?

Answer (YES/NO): NO